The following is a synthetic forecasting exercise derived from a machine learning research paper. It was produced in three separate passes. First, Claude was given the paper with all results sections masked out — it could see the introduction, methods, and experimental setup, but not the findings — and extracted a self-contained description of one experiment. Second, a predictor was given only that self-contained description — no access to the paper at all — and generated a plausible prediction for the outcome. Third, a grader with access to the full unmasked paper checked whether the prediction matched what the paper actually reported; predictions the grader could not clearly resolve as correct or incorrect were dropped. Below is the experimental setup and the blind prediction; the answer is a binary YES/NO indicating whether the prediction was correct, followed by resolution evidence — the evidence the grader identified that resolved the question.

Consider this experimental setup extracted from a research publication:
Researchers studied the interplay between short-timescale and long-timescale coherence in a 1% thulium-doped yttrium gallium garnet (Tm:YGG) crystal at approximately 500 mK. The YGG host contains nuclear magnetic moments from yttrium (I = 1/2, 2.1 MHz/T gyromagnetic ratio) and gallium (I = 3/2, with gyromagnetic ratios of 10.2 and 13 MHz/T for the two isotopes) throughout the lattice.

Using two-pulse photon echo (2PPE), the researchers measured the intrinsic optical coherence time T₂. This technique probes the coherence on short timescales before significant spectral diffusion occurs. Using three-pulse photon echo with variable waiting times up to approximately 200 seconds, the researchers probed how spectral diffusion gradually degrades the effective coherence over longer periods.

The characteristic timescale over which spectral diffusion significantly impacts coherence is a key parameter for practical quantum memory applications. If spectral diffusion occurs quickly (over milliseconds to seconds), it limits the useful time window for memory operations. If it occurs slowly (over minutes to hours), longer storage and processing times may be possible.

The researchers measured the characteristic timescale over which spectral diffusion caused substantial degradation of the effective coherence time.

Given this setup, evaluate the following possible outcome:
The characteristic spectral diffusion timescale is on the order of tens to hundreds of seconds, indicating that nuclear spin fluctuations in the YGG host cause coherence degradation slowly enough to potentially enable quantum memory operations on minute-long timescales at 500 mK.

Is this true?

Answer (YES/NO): YES